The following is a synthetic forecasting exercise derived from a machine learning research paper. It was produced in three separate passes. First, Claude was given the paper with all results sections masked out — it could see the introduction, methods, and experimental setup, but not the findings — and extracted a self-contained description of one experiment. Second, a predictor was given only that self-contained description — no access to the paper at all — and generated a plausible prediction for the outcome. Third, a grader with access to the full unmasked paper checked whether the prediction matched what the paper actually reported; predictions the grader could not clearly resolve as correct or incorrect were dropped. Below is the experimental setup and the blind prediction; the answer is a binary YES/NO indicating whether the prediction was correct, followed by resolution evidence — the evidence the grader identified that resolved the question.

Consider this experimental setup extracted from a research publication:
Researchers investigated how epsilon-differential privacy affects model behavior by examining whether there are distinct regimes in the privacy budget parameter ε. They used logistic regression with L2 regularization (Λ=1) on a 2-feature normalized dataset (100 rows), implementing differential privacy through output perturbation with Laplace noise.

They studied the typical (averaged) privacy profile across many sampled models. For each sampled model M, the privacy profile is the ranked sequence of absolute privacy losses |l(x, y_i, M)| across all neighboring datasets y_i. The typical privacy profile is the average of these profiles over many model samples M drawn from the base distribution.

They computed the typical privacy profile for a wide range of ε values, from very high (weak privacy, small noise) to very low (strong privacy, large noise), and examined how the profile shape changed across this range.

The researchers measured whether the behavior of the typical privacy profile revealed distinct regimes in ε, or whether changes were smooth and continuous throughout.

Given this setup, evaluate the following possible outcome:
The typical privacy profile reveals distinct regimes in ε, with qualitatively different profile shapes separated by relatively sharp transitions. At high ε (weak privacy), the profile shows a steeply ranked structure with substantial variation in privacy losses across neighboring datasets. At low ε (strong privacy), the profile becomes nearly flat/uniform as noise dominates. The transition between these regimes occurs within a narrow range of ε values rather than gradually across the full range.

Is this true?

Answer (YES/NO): YES